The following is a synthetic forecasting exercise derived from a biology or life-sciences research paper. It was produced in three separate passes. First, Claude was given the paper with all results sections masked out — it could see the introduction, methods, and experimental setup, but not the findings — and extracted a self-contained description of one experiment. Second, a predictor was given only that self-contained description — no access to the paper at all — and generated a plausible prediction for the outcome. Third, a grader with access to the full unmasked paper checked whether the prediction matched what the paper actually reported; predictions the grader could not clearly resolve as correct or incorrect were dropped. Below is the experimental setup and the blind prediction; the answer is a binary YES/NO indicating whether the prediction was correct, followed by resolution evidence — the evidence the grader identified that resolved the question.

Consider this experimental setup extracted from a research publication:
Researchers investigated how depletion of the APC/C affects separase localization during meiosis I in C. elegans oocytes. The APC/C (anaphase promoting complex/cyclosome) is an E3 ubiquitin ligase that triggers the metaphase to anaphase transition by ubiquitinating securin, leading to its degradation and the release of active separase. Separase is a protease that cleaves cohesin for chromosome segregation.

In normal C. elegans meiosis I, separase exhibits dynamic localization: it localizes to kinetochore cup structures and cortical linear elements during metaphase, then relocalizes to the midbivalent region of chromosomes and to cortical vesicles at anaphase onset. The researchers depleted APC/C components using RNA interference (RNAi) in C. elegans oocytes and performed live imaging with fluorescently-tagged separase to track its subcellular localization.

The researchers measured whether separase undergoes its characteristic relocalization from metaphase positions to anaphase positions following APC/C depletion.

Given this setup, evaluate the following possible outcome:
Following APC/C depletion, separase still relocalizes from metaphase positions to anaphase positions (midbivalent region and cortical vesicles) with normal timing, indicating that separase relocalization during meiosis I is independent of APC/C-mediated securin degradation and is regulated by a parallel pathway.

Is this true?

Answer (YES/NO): NO